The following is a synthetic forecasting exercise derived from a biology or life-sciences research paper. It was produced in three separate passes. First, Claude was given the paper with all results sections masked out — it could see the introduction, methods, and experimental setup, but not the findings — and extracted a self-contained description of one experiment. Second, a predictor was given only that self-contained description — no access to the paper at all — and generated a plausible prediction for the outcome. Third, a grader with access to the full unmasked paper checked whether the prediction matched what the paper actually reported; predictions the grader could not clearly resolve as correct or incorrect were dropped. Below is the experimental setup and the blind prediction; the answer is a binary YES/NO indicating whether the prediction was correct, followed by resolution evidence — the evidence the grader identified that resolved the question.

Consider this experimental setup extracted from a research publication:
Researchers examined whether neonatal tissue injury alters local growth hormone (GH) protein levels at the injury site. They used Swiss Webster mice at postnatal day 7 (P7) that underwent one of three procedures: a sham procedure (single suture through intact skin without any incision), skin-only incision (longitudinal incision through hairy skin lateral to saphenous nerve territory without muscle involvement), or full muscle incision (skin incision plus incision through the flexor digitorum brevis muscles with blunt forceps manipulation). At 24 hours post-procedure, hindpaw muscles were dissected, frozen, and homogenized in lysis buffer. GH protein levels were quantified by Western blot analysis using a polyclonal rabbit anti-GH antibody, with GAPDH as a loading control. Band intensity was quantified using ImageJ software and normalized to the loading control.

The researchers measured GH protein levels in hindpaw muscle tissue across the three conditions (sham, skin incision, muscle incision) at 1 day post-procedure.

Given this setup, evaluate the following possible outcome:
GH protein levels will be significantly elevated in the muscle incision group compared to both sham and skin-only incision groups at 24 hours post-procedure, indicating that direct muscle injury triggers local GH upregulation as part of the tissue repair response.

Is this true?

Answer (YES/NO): NO